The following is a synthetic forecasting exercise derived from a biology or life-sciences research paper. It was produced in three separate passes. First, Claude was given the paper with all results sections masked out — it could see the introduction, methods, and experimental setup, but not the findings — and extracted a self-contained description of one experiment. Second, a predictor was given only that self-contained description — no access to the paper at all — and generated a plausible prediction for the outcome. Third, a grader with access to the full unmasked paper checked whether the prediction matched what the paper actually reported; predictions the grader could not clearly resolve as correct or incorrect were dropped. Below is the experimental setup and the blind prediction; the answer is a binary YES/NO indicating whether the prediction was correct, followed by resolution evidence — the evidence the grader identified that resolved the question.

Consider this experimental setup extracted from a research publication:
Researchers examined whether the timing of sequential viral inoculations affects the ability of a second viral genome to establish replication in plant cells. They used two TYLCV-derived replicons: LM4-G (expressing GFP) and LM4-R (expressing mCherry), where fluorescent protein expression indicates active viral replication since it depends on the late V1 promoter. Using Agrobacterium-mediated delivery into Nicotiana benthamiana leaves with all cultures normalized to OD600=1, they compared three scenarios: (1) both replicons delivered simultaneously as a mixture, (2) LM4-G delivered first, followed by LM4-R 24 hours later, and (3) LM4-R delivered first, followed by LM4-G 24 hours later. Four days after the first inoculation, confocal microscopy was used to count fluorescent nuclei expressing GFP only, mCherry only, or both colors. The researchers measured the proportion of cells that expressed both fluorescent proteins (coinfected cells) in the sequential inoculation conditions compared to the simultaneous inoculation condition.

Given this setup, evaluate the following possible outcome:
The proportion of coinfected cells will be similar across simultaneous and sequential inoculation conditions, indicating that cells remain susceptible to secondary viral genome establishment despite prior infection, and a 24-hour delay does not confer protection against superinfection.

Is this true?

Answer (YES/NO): NO